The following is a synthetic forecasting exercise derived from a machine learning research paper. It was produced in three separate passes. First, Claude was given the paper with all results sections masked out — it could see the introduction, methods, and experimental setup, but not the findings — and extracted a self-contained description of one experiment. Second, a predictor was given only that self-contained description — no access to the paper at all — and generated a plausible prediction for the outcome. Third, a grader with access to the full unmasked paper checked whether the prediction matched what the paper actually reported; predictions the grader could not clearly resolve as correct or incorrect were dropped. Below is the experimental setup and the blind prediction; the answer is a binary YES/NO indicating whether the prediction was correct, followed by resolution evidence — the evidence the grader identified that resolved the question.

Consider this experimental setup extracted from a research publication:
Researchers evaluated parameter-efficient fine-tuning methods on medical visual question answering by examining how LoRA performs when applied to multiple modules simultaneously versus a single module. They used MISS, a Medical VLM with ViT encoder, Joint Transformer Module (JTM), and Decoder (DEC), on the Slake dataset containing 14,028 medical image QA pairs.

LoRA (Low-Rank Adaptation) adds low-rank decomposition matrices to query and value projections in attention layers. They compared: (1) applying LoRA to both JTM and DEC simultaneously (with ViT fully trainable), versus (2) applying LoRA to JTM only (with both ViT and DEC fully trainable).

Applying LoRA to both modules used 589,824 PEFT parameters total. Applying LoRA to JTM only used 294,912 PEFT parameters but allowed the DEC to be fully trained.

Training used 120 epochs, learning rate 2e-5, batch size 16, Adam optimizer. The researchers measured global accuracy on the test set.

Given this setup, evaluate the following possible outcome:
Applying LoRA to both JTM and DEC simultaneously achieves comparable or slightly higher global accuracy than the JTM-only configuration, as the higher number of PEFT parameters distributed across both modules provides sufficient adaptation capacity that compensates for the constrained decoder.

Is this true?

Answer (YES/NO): NO